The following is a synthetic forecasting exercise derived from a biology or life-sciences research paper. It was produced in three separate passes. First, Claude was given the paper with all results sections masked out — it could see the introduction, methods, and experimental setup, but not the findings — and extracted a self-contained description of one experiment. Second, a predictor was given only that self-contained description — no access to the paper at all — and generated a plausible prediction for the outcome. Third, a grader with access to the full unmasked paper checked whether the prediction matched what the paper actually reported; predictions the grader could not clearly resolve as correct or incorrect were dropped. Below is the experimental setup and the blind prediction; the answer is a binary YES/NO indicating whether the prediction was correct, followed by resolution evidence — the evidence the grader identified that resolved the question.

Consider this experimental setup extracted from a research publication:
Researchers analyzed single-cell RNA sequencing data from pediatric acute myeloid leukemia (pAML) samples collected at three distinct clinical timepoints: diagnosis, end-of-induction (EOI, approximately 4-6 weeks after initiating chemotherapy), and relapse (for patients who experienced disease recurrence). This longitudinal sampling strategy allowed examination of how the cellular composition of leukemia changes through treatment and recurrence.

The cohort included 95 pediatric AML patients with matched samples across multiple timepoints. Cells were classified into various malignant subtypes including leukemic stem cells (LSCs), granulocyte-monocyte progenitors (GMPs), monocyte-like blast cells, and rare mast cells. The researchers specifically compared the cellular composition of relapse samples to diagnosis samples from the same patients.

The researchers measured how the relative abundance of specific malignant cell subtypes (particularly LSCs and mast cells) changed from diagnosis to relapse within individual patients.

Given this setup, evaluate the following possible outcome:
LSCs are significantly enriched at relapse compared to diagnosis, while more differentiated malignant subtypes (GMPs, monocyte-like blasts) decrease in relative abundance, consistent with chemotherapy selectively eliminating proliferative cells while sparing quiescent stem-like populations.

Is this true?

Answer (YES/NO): NO